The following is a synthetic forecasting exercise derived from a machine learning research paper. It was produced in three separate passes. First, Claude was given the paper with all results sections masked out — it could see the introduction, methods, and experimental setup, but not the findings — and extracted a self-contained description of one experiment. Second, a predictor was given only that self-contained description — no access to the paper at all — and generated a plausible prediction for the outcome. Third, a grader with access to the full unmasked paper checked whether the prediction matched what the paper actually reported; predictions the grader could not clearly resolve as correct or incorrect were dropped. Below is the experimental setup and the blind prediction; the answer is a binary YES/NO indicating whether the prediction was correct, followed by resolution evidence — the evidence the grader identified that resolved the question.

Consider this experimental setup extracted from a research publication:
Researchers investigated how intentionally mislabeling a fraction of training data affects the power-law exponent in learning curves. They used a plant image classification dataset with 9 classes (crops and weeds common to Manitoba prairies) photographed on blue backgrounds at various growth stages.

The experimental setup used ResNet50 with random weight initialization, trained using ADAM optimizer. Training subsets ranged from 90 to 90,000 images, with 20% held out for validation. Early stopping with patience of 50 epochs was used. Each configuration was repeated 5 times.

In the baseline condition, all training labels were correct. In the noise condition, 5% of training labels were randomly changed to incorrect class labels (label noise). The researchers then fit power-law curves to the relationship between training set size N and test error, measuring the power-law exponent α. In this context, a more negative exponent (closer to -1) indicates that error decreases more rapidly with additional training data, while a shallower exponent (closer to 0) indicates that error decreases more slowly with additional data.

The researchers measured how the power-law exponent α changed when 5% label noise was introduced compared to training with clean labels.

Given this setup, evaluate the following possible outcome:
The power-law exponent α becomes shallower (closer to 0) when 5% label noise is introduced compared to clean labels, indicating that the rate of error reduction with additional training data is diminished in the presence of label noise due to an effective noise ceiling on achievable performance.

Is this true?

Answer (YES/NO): YES